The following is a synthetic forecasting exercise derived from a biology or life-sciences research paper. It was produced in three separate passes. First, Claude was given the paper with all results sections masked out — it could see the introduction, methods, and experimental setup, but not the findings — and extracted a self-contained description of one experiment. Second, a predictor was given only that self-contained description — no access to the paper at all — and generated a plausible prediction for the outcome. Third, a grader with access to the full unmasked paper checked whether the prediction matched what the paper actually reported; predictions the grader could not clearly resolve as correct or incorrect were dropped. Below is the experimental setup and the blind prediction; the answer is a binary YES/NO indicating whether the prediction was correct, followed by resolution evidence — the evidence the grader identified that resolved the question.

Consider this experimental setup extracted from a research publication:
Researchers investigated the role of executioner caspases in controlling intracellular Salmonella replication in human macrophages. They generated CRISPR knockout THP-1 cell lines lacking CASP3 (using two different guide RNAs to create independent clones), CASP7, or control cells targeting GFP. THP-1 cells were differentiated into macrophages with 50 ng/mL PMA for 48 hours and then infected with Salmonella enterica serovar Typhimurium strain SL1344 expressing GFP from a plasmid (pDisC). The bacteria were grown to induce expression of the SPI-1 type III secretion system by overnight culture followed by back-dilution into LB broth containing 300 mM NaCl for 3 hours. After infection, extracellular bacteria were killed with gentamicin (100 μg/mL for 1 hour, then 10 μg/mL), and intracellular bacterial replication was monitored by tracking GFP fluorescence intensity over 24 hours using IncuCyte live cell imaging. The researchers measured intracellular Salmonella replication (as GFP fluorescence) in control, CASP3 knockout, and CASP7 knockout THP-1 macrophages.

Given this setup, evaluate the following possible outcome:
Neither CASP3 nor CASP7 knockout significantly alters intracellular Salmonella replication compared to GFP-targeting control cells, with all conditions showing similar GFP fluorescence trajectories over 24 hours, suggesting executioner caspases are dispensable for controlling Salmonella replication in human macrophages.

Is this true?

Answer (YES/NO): NO